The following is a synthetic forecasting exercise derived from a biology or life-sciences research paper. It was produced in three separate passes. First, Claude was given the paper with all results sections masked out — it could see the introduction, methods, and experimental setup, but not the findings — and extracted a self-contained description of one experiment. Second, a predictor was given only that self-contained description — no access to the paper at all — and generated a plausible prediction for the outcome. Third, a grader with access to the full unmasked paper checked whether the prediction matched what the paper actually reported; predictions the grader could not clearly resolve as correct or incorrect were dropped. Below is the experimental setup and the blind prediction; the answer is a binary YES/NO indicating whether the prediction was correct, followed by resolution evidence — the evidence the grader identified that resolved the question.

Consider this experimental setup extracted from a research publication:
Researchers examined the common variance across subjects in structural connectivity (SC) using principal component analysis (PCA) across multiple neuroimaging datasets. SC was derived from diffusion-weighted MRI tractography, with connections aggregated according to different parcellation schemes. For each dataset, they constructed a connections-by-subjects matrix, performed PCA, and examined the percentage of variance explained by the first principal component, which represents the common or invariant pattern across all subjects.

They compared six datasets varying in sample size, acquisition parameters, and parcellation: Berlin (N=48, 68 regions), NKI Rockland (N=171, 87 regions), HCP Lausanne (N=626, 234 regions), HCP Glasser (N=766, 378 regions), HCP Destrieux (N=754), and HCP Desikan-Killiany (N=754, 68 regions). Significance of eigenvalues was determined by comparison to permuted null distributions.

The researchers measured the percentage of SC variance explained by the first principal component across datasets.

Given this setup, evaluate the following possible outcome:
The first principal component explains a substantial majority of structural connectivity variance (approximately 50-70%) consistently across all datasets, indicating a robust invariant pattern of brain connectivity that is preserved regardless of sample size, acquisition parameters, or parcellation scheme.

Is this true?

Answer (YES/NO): NO